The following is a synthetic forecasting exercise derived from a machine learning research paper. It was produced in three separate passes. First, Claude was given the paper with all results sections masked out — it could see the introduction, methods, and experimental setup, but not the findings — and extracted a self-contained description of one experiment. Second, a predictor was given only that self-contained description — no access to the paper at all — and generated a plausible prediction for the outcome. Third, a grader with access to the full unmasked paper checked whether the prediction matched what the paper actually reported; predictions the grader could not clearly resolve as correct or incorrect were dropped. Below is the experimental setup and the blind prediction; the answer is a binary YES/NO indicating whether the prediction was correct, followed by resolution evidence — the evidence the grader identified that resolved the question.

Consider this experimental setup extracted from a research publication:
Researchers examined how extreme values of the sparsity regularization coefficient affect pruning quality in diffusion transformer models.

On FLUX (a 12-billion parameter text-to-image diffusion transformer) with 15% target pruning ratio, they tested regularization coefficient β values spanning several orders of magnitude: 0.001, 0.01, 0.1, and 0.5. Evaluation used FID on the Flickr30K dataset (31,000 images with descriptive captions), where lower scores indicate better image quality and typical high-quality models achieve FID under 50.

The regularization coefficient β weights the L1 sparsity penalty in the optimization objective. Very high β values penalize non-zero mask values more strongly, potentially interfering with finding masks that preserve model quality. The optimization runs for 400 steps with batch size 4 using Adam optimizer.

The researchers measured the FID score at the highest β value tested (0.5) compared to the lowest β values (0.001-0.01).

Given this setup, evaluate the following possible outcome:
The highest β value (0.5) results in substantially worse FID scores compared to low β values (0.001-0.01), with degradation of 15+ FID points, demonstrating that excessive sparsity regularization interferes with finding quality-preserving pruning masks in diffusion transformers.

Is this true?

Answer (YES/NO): YES